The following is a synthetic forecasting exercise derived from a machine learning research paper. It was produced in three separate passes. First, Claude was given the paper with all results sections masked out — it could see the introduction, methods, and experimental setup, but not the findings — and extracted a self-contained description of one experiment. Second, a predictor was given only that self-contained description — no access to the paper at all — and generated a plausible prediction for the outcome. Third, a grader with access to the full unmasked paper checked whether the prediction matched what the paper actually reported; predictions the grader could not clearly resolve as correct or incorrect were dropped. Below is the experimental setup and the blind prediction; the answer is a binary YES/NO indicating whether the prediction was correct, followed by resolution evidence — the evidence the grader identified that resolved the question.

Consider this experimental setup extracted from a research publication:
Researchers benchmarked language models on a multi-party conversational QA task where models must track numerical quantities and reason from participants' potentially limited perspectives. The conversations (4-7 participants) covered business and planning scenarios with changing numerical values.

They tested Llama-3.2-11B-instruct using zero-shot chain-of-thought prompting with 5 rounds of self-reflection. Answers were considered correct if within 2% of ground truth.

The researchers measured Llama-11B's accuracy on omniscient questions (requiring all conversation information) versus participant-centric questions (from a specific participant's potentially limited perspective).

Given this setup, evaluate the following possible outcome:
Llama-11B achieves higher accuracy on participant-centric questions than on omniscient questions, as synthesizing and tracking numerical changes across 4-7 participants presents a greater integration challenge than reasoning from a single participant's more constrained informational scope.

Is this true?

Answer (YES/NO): NO